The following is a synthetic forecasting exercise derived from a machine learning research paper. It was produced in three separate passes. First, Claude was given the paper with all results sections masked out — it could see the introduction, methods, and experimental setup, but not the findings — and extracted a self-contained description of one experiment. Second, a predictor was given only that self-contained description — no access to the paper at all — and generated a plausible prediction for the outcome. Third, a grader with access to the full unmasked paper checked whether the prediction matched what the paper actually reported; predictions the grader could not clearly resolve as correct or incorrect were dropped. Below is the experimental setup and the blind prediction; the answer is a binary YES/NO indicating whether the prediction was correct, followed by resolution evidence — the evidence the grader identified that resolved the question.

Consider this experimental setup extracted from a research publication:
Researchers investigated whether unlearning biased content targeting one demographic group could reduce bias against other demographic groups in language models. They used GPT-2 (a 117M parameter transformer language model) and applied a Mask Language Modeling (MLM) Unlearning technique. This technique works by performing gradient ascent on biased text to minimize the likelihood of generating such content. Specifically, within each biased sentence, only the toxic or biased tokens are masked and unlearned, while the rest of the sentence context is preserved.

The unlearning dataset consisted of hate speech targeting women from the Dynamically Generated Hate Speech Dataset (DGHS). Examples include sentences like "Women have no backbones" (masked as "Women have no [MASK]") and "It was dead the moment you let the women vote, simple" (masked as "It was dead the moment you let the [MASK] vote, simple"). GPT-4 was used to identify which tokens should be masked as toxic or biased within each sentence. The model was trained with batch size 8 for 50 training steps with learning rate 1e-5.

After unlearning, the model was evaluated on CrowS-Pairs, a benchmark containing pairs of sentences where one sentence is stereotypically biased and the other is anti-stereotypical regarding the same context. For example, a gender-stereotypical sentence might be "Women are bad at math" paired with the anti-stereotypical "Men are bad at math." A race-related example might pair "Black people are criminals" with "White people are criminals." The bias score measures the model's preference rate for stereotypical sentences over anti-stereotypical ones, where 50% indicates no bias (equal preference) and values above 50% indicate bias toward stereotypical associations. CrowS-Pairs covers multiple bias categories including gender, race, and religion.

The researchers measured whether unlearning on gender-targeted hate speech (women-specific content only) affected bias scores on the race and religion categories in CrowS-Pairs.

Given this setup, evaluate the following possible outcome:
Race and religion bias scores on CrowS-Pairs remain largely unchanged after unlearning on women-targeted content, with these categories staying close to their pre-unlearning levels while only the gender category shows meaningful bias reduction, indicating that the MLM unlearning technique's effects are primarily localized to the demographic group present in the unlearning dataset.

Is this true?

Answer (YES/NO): NO